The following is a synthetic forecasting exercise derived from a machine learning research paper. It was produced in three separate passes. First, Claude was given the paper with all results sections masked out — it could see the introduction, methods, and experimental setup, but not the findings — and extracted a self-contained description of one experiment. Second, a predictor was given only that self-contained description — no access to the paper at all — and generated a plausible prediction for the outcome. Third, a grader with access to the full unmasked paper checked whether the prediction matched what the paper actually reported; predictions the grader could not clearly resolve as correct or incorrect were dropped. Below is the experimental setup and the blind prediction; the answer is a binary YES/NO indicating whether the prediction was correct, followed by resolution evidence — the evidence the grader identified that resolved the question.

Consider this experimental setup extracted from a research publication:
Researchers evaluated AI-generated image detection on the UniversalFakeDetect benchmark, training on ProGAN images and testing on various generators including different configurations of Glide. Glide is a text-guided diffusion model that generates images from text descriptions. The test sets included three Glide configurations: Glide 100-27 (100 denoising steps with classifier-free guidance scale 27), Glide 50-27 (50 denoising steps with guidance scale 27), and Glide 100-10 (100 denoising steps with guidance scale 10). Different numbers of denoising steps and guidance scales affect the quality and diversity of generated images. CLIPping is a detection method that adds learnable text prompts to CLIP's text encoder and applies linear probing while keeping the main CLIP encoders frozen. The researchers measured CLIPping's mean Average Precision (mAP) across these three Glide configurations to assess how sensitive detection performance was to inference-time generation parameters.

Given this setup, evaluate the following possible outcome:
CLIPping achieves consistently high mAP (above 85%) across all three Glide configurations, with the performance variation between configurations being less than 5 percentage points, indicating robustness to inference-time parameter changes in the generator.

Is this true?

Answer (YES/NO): YES